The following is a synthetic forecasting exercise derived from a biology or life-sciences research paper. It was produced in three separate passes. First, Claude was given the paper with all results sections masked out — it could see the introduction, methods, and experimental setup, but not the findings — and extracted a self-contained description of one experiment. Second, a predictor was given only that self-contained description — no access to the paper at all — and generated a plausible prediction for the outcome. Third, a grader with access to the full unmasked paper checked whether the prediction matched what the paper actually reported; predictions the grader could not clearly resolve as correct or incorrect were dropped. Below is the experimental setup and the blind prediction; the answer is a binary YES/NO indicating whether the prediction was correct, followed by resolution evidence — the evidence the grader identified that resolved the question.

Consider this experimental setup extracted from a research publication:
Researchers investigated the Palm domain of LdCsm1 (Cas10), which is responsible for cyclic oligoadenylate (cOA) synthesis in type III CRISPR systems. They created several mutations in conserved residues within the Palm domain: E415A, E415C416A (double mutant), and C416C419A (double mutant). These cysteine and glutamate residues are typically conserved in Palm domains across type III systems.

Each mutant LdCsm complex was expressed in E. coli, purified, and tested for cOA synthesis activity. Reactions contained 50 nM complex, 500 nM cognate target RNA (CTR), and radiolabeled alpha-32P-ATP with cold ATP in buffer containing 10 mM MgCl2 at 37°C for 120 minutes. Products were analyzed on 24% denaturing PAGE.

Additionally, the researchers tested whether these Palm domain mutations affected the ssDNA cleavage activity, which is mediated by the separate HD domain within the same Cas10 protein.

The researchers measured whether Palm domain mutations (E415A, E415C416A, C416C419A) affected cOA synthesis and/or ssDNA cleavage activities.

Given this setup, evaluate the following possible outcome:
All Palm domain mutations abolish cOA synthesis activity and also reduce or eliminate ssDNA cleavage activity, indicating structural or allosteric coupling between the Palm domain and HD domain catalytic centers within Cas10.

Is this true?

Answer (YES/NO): NO